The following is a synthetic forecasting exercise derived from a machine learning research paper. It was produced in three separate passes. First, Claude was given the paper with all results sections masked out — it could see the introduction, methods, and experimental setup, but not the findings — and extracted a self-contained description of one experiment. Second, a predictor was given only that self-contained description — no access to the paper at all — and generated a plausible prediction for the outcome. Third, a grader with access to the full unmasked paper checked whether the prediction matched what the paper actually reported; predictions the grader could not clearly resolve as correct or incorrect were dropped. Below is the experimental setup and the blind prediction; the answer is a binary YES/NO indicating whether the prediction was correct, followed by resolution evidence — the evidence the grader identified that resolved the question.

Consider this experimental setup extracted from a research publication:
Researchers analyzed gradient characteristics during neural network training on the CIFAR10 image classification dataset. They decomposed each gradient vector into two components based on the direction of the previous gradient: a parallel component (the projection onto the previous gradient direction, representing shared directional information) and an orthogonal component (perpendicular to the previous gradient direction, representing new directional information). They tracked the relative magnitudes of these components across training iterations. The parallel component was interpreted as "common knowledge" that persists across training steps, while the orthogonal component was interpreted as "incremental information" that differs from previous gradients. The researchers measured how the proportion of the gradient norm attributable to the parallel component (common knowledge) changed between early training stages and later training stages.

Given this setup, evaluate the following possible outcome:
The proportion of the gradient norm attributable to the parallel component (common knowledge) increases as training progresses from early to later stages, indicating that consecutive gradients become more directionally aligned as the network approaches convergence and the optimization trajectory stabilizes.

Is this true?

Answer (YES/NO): NO